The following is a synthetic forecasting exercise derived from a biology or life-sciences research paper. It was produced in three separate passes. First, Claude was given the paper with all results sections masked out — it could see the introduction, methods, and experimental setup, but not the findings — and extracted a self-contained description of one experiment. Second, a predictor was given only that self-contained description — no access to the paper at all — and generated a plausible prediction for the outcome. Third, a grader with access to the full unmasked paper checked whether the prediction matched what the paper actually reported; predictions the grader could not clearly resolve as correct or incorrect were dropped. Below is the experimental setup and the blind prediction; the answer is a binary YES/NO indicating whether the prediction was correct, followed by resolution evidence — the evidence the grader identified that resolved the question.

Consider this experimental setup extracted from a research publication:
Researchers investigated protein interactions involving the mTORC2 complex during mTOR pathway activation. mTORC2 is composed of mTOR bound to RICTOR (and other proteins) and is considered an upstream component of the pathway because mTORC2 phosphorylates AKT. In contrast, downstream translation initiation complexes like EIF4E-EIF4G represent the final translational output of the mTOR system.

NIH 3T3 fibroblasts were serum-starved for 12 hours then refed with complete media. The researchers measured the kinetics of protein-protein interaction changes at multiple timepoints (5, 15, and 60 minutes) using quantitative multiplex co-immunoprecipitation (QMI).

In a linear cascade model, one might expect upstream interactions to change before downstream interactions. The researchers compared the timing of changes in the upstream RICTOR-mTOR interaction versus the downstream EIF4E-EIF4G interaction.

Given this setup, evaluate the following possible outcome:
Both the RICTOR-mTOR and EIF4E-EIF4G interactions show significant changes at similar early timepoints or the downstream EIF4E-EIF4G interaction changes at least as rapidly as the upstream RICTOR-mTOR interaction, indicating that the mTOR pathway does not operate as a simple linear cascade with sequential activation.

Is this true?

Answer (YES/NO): YES